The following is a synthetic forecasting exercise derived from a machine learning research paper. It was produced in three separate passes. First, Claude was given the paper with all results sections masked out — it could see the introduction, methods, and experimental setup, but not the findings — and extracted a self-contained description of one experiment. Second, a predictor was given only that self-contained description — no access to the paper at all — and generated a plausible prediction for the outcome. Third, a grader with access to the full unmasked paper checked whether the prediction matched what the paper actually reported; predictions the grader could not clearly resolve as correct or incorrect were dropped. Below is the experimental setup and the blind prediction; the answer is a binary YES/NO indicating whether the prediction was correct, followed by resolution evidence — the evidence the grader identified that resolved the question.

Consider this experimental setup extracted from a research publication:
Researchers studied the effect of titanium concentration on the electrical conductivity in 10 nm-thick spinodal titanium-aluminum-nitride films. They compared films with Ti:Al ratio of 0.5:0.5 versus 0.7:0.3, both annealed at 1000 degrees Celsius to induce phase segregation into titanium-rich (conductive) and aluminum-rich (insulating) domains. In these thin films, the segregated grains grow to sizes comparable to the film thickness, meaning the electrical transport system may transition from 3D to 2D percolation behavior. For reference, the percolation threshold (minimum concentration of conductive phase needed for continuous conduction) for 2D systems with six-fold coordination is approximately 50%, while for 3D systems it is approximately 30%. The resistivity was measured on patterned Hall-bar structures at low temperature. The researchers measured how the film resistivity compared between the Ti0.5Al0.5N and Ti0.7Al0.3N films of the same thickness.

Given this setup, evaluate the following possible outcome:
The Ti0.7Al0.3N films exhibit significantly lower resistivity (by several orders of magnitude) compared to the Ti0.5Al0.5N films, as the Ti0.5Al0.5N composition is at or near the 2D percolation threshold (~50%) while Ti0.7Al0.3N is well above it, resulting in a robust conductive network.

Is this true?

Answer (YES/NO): NO